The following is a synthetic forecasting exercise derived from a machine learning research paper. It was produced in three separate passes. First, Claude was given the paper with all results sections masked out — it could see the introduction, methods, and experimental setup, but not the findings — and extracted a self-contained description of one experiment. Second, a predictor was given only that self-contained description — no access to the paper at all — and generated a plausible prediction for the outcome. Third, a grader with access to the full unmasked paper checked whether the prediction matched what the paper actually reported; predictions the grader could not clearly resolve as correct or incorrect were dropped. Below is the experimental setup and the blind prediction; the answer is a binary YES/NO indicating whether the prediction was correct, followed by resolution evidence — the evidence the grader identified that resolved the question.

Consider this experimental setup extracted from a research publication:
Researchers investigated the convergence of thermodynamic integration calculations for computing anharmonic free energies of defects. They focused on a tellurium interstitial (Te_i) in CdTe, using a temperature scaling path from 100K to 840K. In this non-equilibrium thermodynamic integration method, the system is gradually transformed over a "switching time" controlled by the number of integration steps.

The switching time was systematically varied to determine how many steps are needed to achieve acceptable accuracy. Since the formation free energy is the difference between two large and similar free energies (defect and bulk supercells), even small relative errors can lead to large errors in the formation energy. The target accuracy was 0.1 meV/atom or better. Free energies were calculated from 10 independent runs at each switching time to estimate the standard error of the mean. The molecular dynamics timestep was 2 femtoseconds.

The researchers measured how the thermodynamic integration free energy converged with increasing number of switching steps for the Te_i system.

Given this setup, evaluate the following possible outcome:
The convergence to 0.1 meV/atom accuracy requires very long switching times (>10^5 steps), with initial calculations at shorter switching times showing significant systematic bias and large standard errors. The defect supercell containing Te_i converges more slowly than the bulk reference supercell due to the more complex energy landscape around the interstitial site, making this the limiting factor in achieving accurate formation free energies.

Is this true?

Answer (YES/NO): YES